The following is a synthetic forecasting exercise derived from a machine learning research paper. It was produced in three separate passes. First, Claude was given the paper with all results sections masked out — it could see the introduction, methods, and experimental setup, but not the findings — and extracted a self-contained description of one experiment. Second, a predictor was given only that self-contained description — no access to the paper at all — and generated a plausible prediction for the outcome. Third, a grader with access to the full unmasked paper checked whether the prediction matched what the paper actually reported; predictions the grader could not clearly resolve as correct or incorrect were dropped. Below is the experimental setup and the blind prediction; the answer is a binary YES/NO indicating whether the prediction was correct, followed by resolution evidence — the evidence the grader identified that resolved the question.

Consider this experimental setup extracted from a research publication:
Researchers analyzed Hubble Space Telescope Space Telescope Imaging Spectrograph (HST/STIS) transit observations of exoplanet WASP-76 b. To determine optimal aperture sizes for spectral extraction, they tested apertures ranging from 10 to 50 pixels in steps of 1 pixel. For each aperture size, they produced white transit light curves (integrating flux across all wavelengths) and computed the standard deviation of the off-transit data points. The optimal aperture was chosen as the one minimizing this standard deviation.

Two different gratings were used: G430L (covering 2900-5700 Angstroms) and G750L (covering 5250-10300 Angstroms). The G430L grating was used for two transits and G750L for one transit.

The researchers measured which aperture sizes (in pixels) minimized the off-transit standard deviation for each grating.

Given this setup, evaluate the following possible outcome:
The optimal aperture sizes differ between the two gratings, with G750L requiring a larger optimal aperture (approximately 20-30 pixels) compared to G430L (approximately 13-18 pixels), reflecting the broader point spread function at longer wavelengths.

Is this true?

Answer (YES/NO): NO